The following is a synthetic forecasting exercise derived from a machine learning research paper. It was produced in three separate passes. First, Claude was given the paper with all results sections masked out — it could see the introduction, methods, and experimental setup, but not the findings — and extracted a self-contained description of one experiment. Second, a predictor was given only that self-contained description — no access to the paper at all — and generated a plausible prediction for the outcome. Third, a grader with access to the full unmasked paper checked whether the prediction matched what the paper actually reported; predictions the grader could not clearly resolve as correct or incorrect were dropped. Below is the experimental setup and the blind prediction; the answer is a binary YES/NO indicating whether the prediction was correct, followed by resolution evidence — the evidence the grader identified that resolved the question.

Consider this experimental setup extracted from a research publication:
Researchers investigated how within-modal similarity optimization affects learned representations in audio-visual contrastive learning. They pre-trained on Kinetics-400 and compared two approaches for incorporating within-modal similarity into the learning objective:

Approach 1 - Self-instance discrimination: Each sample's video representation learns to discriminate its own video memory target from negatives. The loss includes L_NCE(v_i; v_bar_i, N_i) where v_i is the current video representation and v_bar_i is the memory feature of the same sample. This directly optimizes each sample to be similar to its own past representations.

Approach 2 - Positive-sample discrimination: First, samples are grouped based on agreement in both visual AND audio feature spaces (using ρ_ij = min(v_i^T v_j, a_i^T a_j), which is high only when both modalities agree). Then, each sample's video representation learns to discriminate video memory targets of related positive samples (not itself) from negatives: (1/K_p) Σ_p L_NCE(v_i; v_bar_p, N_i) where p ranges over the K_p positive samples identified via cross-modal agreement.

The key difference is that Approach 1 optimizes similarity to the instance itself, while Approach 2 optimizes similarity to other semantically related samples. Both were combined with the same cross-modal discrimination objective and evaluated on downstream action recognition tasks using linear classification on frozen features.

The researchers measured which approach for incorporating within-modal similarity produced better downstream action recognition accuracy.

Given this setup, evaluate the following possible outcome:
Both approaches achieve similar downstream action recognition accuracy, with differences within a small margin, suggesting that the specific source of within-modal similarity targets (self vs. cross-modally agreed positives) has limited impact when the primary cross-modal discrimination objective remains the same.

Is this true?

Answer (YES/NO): NO